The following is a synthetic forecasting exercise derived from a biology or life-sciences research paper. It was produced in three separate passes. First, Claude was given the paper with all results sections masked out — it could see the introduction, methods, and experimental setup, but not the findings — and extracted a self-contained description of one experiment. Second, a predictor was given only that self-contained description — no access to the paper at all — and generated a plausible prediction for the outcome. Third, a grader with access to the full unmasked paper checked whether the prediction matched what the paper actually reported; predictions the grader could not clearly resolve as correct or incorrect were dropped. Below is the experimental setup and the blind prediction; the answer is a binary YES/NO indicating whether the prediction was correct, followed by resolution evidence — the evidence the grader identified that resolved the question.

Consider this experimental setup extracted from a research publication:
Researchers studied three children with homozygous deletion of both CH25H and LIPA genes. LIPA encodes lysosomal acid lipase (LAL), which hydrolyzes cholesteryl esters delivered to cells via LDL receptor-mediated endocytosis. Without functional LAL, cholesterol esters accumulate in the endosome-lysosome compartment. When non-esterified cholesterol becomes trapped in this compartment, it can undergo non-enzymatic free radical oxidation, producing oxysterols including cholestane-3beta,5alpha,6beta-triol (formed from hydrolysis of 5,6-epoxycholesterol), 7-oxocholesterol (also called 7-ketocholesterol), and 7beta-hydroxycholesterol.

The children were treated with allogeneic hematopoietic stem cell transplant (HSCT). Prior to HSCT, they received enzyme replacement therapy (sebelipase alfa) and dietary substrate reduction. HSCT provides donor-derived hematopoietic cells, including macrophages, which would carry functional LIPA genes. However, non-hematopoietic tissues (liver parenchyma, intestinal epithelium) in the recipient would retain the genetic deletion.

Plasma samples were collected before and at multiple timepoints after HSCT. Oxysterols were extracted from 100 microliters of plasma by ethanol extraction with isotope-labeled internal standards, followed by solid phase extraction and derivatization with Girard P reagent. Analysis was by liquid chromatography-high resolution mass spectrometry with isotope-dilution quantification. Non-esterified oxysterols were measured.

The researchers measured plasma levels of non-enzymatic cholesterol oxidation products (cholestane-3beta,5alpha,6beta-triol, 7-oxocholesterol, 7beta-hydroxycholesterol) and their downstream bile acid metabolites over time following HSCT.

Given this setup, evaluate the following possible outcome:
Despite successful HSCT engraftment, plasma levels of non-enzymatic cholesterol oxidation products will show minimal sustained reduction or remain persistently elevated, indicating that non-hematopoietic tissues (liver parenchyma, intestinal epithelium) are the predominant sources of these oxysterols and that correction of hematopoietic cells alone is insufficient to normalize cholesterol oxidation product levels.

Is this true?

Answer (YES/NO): NO